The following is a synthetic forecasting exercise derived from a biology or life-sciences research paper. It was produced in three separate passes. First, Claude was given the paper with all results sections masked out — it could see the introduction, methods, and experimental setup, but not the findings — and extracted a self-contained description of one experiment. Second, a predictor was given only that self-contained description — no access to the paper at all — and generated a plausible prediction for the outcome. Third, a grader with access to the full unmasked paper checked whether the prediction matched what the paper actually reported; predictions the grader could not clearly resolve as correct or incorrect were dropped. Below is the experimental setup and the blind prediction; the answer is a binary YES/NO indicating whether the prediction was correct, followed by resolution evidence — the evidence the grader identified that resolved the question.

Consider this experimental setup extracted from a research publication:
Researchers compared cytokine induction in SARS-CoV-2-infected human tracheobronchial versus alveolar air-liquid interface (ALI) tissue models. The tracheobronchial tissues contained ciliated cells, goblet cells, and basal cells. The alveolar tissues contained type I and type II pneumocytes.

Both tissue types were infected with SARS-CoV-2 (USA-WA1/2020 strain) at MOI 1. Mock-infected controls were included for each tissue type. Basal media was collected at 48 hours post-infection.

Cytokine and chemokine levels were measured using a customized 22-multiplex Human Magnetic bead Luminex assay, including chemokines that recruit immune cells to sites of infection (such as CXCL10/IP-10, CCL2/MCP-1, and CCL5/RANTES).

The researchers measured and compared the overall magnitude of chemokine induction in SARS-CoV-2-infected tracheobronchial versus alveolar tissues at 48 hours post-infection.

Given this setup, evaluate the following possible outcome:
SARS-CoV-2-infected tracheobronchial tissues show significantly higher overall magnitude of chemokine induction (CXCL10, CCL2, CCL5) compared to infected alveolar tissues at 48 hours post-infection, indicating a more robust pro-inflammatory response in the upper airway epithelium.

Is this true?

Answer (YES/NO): YES